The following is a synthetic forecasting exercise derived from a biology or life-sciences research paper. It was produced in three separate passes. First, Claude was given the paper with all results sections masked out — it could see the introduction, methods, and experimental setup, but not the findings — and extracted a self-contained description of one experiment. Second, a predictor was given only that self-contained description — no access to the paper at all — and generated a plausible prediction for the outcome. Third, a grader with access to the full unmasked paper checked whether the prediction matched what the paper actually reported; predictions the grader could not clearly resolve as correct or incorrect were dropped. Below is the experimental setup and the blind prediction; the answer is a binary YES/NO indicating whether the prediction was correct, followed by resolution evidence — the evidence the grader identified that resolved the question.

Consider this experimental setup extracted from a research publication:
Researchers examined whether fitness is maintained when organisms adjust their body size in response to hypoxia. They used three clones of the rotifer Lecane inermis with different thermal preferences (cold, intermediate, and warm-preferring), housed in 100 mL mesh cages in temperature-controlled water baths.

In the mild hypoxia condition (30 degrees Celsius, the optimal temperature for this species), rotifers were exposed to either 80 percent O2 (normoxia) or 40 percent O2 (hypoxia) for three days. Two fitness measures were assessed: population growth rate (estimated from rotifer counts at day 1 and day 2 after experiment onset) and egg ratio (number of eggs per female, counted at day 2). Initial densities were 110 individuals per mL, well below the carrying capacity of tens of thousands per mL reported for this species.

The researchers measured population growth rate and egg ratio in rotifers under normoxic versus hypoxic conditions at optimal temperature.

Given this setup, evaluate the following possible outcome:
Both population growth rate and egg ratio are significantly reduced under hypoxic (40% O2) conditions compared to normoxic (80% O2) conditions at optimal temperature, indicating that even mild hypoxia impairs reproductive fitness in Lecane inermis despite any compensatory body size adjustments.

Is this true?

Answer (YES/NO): NO